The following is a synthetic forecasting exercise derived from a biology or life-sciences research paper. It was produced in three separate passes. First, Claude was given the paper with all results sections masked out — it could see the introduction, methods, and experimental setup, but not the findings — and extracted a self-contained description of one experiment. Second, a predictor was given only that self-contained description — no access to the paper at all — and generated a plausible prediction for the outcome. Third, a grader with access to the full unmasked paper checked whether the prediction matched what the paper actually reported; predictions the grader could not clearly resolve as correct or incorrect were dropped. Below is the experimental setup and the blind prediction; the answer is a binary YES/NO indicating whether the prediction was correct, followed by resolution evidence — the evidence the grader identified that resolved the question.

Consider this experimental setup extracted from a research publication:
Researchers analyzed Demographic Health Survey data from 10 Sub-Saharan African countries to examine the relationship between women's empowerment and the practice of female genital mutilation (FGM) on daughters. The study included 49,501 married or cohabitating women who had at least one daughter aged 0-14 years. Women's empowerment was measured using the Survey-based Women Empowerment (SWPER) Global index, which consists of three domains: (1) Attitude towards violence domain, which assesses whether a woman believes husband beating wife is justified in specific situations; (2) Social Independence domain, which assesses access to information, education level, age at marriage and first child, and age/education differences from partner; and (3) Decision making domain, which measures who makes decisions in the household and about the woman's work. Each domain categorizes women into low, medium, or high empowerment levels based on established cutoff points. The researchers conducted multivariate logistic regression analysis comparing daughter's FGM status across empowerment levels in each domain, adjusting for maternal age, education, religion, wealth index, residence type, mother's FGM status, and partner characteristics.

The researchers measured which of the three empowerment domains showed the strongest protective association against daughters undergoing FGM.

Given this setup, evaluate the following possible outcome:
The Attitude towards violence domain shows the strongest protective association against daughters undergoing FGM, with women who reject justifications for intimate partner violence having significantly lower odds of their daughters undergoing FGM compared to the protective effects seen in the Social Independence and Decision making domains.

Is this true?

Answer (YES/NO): NO